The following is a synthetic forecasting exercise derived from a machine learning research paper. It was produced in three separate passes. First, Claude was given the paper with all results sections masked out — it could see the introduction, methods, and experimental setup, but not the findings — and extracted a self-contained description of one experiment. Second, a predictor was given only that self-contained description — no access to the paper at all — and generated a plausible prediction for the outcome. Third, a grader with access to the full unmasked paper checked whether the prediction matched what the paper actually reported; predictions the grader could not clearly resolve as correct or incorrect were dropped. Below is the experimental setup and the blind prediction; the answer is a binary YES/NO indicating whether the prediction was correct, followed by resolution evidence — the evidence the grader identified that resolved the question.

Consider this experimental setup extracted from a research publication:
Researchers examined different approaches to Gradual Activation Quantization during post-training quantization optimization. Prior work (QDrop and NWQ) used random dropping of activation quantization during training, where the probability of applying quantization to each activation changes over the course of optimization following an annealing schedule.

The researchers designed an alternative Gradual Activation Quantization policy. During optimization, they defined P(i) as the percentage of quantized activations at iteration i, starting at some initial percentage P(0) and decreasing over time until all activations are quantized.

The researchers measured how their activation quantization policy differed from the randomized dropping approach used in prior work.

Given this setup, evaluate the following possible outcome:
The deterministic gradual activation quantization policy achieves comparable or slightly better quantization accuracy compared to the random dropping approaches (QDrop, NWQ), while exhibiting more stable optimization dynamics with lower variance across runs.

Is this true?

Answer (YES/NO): YES